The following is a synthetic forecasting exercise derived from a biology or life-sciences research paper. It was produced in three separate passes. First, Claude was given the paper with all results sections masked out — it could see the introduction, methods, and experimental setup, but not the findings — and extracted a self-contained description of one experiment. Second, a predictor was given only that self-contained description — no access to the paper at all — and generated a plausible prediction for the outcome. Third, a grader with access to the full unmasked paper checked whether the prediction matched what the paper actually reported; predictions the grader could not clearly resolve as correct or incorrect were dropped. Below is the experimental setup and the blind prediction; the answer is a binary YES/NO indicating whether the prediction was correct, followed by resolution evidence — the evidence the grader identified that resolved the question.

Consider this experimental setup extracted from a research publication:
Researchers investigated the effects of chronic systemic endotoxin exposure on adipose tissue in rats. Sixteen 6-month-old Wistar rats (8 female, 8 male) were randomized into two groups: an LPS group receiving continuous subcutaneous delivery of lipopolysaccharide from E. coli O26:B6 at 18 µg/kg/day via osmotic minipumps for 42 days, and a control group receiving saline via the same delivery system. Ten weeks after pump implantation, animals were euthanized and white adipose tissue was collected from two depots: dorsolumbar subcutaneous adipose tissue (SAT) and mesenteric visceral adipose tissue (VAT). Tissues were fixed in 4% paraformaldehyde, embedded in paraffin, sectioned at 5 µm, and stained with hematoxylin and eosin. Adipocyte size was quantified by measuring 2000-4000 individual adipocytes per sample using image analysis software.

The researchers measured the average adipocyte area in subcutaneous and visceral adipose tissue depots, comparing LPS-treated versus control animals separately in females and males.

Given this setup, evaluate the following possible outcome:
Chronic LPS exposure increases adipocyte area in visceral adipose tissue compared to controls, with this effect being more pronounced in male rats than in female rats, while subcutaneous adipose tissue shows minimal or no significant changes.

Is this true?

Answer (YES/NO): NO